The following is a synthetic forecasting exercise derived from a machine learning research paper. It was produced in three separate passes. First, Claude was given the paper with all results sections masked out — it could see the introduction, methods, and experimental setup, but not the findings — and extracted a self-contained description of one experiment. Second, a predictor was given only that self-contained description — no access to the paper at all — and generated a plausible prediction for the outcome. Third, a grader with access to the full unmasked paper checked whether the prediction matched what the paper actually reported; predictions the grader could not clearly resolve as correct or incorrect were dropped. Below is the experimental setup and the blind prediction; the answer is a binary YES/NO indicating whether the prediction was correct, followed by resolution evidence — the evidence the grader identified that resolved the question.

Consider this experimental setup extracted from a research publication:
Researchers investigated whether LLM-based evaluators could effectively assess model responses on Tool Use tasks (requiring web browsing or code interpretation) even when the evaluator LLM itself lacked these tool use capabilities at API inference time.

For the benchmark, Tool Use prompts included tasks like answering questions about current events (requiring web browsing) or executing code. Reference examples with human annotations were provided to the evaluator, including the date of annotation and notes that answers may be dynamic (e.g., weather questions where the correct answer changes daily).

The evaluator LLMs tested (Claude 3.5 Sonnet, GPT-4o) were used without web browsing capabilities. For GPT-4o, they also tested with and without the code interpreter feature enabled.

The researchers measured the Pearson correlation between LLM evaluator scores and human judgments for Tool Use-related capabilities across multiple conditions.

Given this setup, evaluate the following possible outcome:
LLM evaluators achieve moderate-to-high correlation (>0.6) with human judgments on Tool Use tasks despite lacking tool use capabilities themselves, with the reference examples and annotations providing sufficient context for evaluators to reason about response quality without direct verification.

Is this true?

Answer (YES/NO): YES